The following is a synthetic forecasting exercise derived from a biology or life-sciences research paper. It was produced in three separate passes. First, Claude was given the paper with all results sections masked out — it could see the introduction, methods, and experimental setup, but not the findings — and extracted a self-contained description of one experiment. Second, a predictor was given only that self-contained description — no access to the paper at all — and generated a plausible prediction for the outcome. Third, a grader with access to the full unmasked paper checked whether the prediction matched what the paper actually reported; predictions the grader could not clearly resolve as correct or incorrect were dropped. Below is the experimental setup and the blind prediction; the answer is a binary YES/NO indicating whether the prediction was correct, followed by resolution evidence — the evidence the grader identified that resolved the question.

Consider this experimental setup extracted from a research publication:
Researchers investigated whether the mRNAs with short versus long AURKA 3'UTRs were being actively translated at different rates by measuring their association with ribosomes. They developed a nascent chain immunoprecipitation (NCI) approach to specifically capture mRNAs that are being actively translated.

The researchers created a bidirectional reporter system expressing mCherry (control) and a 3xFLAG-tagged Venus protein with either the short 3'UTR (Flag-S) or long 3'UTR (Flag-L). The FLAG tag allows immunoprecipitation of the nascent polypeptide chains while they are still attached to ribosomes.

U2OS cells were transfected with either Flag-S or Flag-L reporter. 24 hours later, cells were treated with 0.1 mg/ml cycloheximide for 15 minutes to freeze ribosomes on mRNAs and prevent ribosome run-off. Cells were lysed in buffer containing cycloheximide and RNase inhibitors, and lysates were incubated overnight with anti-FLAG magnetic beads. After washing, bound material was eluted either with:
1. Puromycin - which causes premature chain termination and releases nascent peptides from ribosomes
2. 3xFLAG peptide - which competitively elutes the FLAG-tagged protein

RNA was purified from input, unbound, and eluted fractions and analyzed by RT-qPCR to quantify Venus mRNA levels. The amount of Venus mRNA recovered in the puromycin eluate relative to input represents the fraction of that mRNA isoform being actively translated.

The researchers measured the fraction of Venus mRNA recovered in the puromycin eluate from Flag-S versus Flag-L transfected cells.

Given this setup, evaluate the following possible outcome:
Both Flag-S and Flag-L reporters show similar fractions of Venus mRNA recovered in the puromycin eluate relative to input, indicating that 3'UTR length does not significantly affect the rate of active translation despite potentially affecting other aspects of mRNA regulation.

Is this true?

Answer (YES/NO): NO